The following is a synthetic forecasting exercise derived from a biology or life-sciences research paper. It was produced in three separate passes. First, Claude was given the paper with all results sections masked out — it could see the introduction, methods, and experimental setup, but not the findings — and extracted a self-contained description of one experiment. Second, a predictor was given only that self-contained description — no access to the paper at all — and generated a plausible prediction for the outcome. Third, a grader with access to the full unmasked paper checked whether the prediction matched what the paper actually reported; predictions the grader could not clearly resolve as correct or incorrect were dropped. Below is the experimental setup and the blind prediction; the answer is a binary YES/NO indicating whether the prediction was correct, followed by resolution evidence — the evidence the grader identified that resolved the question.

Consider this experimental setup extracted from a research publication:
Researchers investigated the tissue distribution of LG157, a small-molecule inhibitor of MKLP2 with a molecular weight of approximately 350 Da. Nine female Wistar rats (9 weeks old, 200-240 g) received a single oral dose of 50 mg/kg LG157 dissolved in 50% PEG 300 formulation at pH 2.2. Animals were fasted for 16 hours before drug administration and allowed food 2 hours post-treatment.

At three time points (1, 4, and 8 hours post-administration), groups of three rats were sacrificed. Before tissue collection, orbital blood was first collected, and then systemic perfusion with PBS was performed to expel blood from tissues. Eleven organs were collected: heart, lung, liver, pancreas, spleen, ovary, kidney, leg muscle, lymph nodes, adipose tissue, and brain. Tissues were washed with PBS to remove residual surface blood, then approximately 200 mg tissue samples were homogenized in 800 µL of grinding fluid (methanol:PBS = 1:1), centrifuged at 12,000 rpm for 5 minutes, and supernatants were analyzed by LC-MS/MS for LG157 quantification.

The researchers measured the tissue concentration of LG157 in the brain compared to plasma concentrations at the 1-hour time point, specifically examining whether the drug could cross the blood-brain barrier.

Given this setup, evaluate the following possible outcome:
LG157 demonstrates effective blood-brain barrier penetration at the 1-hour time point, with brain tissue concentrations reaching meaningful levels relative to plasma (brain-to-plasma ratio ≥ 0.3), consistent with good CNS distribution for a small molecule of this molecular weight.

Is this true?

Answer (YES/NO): NO